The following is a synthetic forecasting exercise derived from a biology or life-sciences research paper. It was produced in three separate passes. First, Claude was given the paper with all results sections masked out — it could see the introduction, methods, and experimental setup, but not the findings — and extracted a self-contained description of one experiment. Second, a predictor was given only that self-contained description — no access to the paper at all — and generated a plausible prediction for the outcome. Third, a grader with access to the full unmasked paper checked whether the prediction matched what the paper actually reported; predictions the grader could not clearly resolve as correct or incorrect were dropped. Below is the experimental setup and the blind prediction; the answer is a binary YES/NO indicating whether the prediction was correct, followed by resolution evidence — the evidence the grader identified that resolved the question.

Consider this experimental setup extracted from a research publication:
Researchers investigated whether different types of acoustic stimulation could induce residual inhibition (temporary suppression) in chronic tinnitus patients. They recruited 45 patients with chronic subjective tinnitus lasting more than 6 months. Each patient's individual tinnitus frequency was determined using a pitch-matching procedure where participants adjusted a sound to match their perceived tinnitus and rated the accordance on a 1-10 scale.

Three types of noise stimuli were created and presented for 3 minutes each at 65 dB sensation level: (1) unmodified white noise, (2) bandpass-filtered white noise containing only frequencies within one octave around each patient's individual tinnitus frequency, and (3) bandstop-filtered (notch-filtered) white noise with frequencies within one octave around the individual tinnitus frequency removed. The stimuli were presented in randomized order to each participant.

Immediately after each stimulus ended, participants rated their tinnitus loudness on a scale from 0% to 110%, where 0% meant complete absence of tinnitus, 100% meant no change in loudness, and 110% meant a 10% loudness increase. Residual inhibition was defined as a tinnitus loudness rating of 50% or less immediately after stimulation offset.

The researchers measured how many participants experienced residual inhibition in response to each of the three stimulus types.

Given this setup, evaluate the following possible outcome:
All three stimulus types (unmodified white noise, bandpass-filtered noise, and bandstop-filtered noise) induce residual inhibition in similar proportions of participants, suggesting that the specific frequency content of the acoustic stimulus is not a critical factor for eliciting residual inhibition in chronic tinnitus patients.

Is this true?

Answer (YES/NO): NO